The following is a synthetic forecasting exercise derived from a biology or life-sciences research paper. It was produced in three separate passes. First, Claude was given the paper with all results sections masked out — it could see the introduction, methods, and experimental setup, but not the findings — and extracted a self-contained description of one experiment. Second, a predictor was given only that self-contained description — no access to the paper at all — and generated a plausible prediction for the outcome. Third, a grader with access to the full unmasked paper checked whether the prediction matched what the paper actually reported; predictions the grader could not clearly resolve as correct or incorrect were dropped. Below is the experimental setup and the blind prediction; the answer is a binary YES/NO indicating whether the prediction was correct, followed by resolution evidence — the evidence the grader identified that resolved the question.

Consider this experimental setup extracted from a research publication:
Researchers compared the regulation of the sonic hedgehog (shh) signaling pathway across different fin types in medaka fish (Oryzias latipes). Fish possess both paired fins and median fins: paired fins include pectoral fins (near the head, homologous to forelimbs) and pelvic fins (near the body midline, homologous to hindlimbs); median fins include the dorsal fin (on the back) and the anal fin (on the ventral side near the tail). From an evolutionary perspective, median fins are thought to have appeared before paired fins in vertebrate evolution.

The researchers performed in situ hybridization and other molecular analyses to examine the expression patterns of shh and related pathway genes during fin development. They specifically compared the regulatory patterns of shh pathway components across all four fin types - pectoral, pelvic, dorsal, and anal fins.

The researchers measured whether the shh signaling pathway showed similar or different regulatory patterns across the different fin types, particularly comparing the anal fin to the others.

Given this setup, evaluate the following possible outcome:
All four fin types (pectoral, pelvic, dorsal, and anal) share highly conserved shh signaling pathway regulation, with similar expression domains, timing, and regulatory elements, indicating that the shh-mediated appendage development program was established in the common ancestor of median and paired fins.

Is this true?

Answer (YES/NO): NO